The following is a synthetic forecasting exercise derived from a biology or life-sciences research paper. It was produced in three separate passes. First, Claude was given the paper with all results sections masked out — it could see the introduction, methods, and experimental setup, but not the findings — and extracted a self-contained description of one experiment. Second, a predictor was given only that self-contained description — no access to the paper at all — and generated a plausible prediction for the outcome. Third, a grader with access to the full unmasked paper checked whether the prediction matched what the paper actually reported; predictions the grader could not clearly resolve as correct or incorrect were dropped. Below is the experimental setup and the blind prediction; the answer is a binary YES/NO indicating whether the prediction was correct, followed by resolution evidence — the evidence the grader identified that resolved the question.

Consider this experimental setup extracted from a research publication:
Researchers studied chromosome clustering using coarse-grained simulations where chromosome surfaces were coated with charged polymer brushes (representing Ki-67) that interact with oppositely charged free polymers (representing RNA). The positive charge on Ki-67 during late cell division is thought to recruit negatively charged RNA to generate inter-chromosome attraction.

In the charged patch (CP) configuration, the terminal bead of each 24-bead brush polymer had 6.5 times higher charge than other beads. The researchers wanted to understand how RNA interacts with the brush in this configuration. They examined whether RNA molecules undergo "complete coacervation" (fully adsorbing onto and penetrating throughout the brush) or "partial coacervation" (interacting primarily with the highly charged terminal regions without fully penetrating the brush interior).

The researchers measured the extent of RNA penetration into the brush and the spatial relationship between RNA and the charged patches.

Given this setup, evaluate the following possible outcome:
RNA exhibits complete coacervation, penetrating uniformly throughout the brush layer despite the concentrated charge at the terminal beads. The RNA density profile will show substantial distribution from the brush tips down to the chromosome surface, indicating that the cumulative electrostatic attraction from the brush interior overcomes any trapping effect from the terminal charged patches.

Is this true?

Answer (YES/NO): NO